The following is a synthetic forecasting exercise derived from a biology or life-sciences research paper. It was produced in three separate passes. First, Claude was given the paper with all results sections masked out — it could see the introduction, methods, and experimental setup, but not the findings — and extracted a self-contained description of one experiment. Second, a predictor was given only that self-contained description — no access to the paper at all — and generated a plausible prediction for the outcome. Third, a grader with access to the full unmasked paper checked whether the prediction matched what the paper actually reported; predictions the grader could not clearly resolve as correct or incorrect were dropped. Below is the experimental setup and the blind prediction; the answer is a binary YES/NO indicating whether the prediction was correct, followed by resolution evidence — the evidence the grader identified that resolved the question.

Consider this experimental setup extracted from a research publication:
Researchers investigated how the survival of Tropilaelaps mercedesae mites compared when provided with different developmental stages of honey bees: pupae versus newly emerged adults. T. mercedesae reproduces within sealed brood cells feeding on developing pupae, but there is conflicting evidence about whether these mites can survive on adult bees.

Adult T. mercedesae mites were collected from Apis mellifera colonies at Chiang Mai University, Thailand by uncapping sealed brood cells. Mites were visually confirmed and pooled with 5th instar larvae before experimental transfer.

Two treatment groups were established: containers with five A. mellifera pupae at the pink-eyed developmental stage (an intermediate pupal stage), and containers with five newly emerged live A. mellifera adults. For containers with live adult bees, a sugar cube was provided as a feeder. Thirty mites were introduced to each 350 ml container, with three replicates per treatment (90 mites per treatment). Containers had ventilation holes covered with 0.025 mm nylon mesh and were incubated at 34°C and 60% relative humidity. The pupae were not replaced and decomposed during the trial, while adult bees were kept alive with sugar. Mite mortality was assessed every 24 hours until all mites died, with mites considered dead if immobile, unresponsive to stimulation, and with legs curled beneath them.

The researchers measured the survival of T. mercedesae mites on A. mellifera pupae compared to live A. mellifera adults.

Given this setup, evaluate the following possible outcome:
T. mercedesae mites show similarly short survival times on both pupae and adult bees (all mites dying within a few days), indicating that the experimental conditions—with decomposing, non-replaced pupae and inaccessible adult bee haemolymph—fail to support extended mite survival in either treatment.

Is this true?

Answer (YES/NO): NO